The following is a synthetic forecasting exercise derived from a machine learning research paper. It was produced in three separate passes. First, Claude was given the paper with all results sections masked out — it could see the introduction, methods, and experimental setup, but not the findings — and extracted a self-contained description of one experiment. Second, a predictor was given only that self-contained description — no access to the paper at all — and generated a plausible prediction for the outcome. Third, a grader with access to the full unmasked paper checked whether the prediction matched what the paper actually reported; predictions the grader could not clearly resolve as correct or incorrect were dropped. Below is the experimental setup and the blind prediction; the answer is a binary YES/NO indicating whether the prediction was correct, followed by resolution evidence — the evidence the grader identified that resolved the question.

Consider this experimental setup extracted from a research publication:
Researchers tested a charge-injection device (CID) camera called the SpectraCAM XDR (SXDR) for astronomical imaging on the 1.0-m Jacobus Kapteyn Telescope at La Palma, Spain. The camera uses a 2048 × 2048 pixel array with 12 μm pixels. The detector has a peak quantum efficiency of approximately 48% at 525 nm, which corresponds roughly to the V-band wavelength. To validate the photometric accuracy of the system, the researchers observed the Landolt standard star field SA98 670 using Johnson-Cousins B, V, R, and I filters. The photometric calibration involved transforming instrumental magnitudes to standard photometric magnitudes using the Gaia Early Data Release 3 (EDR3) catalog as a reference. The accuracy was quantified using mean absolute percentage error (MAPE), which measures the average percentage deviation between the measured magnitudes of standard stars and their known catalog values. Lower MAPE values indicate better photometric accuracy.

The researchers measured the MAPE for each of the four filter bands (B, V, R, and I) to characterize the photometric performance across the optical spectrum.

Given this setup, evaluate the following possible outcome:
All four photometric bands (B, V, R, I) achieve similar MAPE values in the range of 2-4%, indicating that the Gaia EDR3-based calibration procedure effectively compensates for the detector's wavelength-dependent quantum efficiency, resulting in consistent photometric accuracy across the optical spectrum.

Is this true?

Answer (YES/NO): NO